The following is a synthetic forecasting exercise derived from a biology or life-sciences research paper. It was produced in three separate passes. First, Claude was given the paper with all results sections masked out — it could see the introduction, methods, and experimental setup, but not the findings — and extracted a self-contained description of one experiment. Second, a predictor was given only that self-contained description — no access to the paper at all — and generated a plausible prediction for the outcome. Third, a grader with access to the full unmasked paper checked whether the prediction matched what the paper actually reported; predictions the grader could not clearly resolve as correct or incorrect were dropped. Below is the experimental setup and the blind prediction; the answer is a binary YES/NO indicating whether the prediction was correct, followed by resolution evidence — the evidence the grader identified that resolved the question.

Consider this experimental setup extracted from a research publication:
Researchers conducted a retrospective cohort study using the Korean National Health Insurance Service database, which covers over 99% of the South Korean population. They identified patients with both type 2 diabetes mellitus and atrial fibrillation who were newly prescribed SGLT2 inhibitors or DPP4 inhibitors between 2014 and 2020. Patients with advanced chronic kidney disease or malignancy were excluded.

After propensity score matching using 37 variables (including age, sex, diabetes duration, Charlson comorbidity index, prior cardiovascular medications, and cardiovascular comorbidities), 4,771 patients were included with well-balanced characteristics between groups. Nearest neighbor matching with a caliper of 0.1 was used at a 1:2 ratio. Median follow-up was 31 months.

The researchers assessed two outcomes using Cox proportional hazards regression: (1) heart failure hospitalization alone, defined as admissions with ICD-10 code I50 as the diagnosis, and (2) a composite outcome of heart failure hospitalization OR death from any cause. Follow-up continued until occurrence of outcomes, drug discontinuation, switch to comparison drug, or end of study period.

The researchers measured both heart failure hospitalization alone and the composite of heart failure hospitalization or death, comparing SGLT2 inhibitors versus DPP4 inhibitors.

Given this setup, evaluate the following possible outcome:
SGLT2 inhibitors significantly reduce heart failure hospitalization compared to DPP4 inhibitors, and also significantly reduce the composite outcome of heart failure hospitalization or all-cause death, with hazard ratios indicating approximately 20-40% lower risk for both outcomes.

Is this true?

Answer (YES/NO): NO